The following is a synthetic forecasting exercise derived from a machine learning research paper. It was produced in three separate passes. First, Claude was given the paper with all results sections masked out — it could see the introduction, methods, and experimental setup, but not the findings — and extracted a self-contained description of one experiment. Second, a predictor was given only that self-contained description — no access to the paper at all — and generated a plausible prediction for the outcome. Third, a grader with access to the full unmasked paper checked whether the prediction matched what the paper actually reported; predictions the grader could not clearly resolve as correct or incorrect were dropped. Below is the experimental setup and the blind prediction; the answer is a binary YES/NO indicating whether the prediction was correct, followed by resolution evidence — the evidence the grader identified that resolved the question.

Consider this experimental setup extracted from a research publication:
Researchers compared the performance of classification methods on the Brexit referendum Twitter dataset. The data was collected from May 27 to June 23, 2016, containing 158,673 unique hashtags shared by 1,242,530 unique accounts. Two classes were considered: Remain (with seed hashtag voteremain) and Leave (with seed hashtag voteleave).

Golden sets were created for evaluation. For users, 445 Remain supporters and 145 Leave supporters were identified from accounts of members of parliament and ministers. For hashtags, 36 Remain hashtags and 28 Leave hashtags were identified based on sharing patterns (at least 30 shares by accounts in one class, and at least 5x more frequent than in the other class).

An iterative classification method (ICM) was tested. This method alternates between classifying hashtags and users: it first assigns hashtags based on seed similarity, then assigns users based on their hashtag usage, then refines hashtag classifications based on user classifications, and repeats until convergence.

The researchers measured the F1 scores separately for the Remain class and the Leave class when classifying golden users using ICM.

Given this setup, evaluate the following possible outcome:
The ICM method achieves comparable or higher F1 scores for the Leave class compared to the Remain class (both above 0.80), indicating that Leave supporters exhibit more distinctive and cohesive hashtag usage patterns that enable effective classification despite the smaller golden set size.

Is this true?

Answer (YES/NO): YES